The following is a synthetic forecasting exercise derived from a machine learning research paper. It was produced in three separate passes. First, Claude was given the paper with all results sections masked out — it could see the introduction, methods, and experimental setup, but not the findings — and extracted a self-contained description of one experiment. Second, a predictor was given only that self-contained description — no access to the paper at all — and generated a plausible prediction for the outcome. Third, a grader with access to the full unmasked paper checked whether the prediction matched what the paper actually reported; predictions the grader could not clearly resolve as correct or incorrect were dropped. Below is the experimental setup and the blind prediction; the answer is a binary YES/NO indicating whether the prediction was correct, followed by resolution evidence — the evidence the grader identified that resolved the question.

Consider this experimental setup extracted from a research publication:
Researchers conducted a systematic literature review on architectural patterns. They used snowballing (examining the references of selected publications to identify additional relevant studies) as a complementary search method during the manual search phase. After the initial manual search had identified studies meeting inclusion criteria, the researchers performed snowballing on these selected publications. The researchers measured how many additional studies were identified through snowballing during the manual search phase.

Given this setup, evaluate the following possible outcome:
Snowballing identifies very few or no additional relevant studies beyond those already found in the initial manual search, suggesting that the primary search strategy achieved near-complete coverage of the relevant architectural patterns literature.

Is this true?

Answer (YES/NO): NO